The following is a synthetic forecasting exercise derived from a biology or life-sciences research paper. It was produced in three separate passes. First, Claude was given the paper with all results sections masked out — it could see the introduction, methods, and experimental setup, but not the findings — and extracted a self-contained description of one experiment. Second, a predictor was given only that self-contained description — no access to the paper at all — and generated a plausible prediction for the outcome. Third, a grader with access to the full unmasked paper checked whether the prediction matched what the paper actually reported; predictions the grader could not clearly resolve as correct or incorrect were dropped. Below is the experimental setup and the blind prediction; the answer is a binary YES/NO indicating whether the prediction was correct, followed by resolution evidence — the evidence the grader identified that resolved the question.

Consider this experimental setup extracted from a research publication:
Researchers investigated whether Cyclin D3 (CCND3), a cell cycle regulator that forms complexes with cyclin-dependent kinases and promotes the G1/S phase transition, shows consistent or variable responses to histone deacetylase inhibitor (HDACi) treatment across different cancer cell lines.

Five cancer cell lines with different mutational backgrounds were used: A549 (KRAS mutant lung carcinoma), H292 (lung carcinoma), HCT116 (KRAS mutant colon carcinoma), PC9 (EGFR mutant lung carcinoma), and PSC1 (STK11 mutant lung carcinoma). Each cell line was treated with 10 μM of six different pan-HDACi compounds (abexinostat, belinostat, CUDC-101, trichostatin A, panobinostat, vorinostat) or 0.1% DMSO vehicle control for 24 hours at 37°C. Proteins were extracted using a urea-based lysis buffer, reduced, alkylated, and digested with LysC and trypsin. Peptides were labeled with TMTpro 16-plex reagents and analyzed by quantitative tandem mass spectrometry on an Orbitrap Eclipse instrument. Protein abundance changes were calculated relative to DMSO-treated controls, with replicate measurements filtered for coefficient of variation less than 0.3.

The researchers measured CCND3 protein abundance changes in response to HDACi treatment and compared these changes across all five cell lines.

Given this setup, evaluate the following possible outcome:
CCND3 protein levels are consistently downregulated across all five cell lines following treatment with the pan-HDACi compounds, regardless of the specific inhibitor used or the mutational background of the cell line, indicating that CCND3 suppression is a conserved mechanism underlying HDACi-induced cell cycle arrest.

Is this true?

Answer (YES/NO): NO